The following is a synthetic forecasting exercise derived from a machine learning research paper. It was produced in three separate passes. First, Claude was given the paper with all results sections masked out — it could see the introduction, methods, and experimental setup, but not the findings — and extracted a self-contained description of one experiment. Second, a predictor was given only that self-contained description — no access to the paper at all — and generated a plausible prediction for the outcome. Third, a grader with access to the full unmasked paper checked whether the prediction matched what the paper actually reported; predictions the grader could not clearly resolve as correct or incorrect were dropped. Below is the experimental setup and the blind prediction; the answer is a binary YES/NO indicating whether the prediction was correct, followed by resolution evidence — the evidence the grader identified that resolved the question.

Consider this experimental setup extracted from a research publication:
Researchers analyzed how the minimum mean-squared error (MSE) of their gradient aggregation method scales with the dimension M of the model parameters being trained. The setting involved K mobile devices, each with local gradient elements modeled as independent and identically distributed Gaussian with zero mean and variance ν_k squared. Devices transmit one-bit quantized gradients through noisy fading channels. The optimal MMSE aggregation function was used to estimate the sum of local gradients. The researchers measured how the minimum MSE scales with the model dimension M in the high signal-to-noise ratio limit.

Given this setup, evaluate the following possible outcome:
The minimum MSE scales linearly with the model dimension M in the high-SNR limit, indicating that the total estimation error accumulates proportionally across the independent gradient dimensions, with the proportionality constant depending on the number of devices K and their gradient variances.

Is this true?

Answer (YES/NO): YES